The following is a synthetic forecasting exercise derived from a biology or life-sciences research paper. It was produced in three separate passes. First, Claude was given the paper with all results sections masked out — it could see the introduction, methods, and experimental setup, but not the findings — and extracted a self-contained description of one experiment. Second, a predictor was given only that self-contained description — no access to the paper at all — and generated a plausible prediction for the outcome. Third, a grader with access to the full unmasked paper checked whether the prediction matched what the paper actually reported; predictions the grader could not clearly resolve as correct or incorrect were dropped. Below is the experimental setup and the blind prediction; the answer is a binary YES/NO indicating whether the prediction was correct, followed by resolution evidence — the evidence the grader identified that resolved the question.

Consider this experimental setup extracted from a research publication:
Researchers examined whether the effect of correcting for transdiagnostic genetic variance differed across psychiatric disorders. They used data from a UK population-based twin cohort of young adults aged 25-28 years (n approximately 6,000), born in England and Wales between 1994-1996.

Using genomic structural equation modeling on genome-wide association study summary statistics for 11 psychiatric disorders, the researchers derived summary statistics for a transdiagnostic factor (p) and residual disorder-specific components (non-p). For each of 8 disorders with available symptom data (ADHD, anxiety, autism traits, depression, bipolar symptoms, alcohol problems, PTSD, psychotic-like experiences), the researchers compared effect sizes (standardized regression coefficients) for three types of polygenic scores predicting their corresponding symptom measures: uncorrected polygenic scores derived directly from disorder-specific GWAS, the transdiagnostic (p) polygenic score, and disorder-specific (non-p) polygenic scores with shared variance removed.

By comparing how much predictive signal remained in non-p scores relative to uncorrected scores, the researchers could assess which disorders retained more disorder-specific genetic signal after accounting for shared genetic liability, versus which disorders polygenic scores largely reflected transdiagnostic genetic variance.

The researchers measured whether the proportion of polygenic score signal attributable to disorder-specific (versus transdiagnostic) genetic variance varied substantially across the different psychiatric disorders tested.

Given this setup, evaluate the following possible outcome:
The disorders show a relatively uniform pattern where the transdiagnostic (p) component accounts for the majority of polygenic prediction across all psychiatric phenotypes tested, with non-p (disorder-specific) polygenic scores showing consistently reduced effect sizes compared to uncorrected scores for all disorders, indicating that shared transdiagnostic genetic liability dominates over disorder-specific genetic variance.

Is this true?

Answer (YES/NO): NO